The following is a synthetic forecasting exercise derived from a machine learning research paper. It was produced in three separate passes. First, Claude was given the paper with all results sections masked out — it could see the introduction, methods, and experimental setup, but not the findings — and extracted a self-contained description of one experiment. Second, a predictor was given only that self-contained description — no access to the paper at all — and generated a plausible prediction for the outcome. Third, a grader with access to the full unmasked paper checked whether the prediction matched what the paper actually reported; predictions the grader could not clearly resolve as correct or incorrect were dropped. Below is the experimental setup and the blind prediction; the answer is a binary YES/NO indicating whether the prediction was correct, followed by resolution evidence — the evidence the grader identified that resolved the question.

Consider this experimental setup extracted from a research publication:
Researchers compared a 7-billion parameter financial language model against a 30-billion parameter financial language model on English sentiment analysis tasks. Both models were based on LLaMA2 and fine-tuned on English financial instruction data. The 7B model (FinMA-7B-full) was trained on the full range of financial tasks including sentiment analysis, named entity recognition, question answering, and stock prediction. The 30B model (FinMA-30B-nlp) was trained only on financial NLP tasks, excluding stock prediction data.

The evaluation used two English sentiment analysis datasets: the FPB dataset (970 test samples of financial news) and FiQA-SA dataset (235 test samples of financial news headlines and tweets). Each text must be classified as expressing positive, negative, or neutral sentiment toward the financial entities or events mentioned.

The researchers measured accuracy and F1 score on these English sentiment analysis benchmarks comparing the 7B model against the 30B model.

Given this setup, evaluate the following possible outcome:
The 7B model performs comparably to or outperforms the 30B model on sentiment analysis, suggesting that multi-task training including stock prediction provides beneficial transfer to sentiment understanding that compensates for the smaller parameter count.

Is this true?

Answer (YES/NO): NO